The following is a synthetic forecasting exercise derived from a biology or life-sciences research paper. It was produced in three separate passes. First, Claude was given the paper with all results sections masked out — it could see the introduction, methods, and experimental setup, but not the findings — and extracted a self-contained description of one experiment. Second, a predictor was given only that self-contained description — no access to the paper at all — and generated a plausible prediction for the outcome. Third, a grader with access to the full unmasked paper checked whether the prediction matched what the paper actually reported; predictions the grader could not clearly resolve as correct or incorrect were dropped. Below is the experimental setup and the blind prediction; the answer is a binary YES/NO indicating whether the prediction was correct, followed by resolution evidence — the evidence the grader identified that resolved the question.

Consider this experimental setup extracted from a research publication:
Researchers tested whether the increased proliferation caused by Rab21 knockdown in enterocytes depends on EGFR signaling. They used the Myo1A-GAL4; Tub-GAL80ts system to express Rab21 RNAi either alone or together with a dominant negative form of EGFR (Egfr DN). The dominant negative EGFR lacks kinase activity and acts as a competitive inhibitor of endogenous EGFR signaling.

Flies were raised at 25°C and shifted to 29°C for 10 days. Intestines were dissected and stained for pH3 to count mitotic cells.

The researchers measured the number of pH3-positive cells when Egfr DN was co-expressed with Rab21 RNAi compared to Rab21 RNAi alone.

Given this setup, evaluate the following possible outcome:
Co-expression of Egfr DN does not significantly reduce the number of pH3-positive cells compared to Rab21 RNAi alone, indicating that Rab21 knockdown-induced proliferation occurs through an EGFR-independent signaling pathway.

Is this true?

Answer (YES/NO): NO